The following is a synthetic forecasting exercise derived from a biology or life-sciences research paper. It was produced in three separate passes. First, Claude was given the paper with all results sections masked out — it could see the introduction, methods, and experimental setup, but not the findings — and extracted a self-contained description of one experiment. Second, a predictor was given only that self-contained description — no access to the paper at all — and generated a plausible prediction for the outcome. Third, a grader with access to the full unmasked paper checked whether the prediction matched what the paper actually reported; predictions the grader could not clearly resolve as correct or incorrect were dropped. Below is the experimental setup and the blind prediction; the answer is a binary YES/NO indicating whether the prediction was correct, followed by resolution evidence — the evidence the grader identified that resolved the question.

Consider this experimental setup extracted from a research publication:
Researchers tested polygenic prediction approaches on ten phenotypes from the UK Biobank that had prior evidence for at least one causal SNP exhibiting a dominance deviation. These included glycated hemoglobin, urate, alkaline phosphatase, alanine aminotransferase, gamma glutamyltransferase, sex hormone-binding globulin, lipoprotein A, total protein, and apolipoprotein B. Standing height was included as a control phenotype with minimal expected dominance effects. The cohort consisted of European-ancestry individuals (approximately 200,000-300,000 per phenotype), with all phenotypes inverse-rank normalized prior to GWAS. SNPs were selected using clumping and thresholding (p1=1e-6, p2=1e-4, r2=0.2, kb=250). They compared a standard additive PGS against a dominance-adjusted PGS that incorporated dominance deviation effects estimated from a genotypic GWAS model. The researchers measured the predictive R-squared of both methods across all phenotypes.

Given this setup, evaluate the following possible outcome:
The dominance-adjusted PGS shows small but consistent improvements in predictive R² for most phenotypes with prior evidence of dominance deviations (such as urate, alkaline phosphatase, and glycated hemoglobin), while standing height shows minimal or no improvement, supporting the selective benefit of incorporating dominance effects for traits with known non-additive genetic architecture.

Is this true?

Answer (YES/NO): NO